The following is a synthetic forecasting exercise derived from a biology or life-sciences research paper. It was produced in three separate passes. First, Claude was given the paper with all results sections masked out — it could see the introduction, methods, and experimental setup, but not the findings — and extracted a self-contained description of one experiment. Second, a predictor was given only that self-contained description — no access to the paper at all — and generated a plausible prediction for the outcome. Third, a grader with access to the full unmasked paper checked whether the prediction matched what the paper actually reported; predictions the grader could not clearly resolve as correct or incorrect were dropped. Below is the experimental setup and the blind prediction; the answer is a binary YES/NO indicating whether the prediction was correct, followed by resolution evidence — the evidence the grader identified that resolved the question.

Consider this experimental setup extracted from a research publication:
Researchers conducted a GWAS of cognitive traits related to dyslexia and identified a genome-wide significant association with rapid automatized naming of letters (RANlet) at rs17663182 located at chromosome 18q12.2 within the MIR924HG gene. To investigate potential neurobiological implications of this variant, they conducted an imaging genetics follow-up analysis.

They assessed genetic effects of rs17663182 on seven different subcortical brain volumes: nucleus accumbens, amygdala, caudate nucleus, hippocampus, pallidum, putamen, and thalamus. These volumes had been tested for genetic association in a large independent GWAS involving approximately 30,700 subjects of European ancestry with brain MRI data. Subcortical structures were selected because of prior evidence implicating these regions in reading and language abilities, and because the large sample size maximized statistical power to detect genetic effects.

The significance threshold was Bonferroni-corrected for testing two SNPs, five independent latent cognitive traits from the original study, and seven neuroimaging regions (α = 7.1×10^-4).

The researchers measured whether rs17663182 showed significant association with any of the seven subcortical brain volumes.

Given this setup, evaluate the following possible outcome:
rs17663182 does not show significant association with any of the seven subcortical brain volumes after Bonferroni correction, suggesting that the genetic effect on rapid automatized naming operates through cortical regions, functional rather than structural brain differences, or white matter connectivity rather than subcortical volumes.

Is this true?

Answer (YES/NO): YES